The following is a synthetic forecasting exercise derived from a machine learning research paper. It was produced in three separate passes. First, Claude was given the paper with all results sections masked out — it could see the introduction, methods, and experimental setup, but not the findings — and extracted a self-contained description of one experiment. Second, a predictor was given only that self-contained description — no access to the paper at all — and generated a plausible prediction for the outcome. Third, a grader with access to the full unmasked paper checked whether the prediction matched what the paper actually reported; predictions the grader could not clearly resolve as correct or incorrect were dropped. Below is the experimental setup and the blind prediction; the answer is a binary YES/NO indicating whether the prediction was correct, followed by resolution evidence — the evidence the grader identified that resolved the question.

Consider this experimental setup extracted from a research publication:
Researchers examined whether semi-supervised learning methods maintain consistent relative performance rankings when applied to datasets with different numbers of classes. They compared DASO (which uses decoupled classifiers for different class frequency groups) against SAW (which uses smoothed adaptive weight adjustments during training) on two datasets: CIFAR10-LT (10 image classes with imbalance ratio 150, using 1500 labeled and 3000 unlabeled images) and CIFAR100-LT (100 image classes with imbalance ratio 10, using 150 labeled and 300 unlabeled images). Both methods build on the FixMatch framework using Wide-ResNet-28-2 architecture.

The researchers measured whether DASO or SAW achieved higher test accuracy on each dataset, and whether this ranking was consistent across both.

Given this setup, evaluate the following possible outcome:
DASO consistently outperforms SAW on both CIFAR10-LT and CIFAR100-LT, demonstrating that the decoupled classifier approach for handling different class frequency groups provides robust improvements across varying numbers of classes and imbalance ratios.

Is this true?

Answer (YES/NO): NO